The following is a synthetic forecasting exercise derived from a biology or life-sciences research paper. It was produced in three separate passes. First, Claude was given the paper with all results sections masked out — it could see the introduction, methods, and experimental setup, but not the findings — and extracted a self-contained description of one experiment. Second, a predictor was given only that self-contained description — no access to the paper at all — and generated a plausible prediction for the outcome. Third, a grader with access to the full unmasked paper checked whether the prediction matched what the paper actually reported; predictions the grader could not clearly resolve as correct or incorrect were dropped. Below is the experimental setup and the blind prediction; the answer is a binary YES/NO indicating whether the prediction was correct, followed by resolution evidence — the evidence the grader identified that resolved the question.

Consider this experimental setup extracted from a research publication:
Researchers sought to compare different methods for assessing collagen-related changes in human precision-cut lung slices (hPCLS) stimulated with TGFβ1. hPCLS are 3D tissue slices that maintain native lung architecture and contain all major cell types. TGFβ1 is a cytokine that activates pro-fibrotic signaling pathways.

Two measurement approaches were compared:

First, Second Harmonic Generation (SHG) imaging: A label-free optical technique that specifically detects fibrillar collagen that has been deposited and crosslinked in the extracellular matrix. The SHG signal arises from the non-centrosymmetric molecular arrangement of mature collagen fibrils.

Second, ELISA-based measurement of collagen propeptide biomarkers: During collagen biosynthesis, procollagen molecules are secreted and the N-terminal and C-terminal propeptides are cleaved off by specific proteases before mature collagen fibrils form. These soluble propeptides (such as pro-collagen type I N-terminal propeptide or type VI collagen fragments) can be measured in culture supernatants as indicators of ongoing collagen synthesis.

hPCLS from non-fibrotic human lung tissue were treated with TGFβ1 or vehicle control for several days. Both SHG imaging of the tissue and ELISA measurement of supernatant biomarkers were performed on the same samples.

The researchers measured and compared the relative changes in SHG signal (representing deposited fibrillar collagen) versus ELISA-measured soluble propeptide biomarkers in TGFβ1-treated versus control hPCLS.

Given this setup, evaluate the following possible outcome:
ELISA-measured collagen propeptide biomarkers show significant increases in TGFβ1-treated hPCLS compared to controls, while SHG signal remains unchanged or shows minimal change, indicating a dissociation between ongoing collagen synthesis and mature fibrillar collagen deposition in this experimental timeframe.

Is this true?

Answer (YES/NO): YES